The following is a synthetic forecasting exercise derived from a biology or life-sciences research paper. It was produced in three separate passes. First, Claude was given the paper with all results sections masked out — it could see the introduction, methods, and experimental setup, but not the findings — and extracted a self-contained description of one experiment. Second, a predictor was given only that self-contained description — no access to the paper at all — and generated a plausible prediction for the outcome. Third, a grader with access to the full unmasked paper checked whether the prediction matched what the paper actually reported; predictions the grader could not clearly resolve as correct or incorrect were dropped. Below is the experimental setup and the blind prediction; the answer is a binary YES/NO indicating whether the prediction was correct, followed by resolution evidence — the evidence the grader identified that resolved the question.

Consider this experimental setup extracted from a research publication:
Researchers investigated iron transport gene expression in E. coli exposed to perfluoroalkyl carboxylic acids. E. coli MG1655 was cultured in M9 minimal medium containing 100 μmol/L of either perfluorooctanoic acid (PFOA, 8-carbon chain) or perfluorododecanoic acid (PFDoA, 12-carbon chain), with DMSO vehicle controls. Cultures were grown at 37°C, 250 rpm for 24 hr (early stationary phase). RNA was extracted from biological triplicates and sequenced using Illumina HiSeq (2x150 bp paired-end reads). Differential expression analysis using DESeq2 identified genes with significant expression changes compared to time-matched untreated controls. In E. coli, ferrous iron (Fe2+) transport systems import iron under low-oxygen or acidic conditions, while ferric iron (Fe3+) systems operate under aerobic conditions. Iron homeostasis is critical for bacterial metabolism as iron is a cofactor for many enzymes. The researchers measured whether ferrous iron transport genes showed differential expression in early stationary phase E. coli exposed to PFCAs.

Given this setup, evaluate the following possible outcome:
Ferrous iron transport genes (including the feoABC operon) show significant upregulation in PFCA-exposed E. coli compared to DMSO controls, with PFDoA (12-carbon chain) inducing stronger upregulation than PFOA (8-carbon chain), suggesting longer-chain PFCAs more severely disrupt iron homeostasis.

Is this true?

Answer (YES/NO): NO